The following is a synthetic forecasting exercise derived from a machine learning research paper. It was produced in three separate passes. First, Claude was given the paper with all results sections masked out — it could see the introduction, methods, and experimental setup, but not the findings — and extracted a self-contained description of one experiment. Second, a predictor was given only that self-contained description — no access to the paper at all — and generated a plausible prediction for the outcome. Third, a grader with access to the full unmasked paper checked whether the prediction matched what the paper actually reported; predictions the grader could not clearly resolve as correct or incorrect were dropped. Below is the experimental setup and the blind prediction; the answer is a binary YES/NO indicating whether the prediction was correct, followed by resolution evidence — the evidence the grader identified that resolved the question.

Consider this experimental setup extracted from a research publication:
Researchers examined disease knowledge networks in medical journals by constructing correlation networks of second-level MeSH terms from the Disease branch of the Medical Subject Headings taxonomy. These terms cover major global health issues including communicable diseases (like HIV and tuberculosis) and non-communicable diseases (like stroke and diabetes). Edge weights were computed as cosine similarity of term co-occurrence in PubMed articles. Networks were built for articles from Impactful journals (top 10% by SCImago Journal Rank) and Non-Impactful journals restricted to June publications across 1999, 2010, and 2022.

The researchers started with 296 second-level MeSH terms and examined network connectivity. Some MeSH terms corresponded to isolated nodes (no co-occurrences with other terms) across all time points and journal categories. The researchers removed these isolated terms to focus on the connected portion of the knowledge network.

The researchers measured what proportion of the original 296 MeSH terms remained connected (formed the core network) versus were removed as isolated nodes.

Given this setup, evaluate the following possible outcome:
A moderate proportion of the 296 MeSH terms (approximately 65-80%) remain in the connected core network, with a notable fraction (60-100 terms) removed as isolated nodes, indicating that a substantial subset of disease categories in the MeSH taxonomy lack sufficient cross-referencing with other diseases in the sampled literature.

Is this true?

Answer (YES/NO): YES